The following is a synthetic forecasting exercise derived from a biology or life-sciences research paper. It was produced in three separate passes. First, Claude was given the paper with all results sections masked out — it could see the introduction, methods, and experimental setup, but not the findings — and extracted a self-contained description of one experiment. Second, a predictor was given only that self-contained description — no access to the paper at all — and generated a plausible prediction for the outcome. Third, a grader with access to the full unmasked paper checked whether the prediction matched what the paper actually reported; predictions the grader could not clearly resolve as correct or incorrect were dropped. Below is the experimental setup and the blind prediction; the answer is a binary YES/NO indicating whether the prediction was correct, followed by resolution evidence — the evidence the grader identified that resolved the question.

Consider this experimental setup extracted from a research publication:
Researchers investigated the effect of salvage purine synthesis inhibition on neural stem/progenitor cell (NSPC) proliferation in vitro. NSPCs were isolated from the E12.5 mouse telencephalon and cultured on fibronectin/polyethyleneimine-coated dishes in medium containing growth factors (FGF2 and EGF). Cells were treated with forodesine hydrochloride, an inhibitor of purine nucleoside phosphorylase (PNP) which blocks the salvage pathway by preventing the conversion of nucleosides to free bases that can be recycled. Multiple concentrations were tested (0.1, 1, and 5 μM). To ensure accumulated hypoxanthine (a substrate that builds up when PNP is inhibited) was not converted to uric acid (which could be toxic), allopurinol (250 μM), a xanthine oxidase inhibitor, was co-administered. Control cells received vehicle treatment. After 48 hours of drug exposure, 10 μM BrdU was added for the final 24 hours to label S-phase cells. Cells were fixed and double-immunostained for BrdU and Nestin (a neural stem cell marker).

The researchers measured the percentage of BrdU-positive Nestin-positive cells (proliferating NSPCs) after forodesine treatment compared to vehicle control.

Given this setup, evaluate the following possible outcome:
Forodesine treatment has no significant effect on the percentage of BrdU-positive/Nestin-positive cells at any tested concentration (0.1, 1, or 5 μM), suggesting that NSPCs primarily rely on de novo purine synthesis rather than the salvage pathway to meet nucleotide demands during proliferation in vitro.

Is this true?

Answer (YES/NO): YES